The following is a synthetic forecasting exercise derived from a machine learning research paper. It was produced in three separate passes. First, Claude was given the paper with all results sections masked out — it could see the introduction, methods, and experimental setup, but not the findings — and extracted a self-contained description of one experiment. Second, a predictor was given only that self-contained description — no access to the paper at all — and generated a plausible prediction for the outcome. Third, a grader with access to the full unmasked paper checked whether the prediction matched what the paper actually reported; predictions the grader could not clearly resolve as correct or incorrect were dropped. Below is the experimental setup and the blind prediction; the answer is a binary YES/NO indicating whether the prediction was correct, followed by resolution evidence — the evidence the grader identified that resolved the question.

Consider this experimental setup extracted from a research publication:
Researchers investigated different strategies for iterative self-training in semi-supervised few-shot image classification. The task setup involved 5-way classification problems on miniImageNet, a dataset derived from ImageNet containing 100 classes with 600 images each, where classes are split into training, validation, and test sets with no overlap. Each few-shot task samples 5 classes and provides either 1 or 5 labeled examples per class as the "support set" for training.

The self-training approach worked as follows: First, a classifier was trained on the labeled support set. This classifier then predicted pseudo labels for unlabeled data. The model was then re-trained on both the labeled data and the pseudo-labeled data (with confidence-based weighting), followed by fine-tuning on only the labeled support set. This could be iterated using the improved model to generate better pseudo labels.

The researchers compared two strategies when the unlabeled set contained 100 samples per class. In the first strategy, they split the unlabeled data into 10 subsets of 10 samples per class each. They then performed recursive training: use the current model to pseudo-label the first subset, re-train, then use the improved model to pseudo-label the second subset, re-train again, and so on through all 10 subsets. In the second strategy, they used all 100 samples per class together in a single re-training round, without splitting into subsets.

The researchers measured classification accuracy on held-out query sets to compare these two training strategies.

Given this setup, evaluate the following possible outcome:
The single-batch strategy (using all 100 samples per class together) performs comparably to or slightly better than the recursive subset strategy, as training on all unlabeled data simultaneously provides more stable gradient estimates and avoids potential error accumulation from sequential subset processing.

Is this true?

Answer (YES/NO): NO